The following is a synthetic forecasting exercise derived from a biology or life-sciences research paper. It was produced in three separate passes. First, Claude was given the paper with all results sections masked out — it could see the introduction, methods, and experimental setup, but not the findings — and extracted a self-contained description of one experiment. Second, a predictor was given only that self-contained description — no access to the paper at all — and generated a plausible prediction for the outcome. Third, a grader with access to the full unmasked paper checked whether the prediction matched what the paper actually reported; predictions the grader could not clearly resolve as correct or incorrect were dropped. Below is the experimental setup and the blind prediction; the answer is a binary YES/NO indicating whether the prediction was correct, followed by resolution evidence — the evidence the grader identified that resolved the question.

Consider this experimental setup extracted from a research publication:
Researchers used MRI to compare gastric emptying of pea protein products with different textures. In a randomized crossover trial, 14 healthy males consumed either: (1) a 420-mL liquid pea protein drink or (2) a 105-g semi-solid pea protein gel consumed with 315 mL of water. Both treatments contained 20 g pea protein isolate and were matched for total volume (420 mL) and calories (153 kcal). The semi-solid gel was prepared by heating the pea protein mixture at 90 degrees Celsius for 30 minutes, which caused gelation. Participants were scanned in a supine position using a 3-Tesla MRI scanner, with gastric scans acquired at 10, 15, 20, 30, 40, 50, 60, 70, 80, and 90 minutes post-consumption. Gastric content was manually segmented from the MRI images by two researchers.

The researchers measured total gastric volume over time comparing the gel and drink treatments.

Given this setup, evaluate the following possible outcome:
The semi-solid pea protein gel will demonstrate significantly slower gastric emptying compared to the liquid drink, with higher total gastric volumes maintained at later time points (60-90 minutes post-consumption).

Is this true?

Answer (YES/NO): NO